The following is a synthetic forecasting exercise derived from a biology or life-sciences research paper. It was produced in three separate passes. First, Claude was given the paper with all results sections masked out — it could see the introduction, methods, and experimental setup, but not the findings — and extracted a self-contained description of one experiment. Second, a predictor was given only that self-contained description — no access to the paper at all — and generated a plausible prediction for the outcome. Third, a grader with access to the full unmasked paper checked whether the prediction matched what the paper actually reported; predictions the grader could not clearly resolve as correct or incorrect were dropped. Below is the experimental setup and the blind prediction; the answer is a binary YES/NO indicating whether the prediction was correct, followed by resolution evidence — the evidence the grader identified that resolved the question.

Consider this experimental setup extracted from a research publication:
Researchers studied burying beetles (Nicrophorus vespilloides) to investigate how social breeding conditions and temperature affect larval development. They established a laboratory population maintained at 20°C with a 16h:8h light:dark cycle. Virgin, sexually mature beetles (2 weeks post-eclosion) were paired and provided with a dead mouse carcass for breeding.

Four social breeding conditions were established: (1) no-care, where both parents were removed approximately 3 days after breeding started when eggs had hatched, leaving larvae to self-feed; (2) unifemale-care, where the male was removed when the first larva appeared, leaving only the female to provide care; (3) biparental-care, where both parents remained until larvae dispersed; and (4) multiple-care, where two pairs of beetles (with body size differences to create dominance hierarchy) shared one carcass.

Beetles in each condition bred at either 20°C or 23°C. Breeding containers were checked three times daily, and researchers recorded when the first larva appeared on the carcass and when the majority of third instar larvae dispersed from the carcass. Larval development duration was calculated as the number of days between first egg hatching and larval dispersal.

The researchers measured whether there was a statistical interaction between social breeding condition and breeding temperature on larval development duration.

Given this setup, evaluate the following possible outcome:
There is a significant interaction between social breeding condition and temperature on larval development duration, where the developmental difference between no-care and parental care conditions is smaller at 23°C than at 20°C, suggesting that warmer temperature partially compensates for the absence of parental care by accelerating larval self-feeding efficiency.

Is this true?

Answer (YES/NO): YES